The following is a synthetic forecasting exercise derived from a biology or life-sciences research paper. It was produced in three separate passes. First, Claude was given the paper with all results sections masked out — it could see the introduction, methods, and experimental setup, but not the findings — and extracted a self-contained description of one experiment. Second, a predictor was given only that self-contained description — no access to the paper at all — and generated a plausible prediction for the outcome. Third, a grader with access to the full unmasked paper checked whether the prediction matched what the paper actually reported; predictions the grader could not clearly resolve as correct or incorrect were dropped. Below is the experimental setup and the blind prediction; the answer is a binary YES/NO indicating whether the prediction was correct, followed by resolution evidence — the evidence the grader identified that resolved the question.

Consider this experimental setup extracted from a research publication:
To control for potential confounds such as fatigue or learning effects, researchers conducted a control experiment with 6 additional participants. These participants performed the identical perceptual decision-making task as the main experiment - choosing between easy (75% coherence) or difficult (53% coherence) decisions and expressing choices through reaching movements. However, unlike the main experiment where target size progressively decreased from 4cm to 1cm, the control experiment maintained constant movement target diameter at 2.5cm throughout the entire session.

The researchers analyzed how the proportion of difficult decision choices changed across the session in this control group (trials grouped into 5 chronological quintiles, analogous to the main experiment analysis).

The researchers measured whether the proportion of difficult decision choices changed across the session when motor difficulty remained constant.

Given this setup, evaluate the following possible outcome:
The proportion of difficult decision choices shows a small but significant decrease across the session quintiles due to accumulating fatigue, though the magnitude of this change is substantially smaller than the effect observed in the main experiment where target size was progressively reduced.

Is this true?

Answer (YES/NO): NO